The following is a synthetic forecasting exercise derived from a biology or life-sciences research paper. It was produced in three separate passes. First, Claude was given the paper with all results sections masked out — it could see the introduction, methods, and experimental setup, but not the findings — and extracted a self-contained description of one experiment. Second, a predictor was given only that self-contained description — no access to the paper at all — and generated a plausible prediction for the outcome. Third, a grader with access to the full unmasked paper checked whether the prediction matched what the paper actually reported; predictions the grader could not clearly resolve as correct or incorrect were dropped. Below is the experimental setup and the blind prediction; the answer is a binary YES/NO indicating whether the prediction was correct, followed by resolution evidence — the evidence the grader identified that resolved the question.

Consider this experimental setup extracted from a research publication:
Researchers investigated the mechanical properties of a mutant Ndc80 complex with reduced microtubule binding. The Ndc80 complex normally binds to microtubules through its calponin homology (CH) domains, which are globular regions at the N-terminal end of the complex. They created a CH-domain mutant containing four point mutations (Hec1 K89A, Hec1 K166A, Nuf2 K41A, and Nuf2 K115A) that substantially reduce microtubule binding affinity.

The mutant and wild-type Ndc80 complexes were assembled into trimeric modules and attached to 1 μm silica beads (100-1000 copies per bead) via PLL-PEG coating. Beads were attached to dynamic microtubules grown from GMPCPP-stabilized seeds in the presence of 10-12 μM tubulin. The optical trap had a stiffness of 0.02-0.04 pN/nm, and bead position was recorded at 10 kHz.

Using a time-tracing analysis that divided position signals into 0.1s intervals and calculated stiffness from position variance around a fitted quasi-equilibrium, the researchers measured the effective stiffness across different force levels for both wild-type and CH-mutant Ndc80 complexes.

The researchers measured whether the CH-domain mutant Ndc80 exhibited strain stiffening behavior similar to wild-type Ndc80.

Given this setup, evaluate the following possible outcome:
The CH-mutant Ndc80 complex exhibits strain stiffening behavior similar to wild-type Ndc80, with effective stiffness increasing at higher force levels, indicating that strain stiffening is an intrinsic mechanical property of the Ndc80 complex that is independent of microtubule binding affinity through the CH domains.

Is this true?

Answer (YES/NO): YES